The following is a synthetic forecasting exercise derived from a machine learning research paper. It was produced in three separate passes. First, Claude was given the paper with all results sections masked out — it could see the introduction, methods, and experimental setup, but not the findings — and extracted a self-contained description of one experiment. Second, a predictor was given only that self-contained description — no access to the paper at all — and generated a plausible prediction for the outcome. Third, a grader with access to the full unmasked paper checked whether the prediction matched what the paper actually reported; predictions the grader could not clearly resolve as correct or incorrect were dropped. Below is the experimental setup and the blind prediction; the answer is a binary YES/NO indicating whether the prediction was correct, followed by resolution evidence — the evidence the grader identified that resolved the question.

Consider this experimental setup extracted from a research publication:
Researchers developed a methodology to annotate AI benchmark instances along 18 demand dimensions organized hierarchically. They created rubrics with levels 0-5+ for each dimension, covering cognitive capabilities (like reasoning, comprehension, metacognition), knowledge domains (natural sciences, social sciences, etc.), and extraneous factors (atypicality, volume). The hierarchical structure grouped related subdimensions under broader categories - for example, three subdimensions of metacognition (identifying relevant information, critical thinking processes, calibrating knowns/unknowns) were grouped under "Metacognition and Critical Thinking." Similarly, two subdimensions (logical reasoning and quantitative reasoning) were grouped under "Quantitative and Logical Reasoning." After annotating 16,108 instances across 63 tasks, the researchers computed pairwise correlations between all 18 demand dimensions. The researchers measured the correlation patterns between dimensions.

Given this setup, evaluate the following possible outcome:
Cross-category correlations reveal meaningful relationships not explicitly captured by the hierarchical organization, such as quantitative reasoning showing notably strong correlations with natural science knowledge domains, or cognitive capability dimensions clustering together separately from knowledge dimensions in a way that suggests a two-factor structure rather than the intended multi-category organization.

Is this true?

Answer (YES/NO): NO